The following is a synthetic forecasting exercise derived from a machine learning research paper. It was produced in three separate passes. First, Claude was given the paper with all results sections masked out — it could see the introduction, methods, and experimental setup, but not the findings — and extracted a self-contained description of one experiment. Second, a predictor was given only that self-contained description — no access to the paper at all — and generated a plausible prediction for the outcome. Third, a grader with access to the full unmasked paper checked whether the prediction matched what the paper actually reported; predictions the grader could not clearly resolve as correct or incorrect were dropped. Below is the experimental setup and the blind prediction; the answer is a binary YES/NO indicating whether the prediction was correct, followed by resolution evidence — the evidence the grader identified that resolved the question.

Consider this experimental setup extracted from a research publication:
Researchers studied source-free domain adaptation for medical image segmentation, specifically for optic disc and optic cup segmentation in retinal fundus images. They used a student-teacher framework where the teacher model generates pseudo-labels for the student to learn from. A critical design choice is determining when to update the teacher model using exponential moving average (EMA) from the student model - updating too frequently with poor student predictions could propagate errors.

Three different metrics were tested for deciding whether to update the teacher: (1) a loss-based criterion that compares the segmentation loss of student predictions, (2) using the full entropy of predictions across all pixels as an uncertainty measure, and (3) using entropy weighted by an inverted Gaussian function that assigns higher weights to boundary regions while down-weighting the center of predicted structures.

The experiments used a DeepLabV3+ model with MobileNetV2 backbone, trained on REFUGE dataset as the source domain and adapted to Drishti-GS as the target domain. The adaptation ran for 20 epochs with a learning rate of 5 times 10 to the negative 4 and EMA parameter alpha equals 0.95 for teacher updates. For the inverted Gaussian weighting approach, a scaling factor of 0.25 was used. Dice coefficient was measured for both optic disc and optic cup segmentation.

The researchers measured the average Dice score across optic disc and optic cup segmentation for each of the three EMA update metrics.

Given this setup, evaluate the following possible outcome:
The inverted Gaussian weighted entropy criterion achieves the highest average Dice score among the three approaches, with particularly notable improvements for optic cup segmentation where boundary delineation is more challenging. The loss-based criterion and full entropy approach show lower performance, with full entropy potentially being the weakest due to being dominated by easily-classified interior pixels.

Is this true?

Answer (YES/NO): YES